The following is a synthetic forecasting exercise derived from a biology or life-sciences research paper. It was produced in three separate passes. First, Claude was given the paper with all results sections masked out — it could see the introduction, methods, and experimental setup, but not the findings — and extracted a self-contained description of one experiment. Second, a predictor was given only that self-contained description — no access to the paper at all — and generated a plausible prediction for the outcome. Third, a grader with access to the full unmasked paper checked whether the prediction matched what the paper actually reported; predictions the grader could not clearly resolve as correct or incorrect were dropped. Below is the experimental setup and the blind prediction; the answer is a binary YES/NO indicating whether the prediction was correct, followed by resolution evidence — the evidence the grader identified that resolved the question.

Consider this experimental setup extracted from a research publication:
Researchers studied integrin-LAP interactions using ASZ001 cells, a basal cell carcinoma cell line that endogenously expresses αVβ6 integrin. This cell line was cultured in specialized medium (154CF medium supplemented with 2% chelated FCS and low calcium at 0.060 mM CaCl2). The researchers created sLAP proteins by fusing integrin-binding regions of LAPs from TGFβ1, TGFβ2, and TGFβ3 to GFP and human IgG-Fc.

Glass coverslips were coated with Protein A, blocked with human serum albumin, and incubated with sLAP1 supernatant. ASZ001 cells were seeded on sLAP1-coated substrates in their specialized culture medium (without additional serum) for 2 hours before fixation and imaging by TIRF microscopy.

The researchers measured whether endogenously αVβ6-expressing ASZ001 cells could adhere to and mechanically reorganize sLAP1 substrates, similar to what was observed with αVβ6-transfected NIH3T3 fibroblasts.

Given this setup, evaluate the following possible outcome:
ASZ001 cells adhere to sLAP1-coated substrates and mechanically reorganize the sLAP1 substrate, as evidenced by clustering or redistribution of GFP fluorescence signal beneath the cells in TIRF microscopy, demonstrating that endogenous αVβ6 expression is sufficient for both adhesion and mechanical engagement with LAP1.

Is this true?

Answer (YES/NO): YES